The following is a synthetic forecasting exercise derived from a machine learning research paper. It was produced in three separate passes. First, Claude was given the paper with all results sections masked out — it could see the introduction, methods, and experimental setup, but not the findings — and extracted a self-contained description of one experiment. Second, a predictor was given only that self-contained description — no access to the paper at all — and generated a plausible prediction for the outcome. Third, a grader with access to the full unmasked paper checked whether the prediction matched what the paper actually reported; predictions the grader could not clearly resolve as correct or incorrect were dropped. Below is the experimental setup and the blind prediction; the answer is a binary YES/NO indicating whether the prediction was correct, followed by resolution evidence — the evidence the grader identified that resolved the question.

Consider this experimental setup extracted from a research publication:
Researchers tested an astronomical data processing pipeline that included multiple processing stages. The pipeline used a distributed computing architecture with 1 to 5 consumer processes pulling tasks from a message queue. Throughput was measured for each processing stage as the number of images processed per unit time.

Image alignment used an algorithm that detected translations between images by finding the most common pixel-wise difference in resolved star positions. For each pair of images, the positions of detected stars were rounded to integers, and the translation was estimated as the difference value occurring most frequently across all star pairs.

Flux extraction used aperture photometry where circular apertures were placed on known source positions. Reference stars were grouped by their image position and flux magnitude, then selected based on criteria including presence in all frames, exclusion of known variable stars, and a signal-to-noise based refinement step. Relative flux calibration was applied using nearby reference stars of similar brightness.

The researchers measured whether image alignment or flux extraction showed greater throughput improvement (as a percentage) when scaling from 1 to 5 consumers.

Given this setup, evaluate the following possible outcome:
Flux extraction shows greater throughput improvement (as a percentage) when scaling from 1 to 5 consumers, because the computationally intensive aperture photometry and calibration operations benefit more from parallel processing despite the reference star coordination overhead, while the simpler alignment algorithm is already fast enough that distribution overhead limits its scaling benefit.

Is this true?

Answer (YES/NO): NO